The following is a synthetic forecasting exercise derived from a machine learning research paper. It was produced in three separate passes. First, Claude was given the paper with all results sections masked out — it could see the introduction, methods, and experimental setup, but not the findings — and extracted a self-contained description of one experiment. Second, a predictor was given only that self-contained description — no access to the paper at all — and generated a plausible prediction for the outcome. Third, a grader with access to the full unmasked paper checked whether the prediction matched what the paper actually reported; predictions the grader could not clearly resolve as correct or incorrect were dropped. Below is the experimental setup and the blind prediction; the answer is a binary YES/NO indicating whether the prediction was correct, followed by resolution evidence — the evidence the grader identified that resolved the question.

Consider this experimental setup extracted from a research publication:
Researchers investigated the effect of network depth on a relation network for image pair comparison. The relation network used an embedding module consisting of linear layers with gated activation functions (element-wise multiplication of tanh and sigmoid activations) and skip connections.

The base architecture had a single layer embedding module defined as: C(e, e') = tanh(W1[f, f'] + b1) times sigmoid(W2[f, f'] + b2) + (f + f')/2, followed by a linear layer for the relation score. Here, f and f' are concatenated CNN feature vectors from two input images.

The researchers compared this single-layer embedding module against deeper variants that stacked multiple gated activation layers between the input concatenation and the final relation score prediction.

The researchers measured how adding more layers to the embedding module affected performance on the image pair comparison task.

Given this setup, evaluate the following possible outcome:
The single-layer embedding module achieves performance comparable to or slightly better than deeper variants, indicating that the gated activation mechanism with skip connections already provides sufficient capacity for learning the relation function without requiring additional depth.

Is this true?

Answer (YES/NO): YES